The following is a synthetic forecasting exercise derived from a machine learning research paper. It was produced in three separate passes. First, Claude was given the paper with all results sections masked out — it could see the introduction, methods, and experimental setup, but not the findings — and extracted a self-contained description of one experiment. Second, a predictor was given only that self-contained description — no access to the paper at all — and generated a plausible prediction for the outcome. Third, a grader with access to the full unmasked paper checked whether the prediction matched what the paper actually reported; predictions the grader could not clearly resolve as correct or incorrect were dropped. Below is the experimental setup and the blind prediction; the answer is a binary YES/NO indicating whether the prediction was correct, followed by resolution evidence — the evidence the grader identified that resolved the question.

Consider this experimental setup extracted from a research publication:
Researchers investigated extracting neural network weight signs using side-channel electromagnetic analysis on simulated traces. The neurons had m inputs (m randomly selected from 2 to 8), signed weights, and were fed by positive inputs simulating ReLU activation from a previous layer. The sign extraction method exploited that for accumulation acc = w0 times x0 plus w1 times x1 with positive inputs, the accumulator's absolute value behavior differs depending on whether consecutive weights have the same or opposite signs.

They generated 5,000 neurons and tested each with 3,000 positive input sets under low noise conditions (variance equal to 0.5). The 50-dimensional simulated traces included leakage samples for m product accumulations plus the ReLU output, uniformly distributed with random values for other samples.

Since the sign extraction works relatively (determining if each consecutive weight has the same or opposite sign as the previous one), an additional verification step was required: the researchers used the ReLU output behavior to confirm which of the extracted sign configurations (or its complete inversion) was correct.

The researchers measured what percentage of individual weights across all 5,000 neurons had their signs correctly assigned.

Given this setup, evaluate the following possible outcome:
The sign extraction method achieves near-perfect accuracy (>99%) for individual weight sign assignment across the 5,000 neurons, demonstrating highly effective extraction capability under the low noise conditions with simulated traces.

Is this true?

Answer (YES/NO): NO